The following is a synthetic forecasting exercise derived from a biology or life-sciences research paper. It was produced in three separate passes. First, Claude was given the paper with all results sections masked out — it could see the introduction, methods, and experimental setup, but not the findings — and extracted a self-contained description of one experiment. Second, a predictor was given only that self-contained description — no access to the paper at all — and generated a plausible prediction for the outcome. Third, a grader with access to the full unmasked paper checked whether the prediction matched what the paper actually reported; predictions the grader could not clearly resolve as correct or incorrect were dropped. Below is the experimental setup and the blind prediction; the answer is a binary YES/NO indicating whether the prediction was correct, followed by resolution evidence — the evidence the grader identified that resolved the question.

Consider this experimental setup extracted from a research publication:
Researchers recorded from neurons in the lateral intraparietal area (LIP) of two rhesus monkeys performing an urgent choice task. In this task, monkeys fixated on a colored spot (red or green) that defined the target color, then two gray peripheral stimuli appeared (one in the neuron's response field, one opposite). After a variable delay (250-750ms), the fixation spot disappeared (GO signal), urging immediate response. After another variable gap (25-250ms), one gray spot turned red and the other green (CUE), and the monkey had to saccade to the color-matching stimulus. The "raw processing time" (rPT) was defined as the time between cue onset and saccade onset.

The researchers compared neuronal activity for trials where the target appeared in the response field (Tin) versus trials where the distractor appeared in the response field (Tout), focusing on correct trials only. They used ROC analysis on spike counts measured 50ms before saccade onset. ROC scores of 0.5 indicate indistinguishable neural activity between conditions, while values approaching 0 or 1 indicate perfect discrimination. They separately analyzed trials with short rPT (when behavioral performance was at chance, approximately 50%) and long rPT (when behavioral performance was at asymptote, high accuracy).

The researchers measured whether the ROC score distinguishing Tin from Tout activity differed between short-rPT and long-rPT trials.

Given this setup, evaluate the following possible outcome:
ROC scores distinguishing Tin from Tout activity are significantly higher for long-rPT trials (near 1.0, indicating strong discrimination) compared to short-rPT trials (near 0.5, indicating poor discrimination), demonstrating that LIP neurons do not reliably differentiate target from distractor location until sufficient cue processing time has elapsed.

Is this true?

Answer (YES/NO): NO